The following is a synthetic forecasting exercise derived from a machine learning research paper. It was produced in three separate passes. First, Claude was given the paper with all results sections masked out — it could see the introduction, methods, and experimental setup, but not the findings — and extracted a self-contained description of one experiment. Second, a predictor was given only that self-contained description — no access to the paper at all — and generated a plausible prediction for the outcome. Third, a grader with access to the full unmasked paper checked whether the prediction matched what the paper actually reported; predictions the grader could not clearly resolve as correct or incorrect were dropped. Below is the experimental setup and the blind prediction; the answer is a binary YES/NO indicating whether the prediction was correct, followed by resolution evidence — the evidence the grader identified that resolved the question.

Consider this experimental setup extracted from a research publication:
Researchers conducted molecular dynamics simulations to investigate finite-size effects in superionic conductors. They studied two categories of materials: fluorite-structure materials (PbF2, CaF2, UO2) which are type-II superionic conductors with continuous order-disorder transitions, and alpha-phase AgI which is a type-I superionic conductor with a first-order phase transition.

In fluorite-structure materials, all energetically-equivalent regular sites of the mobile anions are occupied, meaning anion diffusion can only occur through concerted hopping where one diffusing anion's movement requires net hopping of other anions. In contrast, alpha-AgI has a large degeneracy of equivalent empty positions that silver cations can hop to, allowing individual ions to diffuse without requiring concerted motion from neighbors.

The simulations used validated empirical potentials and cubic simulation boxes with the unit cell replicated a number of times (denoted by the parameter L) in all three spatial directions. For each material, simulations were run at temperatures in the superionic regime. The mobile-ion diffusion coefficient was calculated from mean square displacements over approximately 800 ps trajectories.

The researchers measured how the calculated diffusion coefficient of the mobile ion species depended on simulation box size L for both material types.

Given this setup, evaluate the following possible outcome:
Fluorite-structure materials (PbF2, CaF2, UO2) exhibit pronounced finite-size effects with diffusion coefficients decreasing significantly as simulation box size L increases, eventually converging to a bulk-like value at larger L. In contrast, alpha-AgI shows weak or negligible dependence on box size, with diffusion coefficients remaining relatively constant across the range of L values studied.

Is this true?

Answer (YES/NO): NO